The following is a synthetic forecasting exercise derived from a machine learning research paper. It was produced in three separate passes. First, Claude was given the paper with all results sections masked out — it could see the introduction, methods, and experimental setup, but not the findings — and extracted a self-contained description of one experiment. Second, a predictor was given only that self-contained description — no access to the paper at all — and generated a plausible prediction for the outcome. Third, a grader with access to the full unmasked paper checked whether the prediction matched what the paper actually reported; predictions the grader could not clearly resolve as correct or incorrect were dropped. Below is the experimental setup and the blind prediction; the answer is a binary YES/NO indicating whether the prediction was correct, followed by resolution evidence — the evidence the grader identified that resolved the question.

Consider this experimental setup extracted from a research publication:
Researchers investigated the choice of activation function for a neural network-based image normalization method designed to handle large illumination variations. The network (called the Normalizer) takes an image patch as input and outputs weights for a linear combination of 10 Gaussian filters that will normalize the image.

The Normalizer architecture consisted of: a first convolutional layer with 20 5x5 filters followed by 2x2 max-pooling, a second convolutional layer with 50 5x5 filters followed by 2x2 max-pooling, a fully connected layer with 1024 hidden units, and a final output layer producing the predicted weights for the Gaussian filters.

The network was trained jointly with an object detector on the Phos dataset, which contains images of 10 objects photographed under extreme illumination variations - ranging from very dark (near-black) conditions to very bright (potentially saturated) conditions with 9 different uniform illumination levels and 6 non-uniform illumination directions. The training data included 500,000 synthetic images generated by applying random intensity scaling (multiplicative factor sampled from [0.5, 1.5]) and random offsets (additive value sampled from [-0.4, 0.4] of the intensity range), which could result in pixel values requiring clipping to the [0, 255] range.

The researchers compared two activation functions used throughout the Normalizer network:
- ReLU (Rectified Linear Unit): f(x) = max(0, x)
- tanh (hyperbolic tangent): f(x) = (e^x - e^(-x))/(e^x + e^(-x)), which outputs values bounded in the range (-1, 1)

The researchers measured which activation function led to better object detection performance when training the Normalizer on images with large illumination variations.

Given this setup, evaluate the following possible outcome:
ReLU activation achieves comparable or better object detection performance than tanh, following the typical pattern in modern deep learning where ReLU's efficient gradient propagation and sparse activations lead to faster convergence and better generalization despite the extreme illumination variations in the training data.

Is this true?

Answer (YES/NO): NO